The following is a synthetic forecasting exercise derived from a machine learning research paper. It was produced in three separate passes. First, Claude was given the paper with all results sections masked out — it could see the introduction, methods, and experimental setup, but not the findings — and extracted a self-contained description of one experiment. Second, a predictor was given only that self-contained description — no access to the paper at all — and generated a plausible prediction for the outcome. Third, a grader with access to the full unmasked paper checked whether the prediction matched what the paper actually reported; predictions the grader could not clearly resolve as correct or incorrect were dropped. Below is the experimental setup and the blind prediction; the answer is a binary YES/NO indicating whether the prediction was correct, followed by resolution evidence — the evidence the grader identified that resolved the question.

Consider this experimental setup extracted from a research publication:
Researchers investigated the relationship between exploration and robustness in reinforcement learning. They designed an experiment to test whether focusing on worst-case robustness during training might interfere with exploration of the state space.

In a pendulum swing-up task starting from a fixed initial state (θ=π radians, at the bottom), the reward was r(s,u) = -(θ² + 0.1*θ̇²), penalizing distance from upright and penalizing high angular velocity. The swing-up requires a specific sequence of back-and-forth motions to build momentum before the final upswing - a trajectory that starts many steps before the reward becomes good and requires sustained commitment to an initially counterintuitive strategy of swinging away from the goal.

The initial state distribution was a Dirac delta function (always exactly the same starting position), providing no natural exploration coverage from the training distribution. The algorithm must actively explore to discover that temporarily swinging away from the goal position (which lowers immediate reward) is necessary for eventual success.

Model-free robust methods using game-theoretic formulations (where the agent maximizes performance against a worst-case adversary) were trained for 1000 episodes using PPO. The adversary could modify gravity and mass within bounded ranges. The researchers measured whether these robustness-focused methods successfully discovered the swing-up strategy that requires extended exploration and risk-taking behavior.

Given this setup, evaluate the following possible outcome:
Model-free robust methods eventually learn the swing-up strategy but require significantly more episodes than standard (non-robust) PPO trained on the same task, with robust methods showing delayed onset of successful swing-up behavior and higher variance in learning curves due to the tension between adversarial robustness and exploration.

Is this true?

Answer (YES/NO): NO